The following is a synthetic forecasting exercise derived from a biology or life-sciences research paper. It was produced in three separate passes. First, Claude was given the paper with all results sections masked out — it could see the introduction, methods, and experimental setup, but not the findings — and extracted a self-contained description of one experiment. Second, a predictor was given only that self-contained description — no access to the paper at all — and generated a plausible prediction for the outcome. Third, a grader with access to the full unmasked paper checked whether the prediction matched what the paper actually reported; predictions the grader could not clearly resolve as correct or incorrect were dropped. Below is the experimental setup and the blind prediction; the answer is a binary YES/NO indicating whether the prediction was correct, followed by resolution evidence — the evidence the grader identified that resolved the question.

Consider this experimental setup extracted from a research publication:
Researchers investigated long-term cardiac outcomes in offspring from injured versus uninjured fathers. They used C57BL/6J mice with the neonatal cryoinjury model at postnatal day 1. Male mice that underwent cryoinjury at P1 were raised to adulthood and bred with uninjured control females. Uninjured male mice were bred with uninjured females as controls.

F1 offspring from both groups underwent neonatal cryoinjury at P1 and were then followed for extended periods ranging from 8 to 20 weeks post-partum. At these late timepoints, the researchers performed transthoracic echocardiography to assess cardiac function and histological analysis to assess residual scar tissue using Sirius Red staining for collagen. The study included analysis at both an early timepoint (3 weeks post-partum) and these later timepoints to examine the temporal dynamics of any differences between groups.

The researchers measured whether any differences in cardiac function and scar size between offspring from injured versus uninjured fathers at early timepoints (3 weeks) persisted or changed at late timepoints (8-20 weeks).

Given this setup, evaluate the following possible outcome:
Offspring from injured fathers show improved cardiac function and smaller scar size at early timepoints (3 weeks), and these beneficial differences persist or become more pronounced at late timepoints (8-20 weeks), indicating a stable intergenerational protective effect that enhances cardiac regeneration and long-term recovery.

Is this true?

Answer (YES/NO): NO